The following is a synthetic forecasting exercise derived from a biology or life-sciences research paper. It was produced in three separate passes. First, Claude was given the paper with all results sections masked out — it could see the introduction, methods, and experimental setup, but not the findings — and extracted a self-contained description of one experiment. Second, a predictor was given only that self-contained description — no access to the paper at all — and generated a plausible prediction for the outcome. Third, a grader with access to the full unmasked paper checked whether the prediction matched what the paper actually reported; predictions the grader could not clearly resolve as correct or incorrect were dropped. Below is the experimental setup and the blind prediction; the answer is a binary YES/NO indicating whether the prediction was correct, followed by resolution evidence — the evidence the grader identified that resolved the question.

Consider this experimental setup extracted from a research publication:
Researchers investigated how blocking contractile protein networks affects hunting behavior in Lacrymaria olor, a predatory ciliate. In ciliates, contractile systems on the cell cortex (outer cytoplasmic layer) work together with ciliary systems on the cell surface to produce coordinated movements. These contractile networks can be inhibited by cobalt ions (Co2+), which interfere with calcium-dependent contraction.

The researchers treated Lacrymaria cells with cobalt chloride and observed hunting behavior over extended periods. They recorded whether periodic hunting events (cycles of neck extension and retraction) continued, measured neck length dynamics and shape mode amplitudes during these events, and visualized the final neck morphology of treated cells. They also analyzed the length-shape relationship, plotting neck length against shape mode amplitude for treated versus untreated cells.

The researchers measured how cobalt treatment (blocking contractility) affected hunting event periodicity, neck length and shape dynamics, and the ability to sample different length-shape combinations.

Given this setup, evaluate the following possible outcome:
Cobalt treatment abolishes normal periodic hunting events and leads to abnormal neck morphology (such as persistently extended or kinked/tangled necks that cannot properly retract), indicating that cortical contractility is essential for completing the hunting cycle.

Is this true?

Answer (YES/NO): NO